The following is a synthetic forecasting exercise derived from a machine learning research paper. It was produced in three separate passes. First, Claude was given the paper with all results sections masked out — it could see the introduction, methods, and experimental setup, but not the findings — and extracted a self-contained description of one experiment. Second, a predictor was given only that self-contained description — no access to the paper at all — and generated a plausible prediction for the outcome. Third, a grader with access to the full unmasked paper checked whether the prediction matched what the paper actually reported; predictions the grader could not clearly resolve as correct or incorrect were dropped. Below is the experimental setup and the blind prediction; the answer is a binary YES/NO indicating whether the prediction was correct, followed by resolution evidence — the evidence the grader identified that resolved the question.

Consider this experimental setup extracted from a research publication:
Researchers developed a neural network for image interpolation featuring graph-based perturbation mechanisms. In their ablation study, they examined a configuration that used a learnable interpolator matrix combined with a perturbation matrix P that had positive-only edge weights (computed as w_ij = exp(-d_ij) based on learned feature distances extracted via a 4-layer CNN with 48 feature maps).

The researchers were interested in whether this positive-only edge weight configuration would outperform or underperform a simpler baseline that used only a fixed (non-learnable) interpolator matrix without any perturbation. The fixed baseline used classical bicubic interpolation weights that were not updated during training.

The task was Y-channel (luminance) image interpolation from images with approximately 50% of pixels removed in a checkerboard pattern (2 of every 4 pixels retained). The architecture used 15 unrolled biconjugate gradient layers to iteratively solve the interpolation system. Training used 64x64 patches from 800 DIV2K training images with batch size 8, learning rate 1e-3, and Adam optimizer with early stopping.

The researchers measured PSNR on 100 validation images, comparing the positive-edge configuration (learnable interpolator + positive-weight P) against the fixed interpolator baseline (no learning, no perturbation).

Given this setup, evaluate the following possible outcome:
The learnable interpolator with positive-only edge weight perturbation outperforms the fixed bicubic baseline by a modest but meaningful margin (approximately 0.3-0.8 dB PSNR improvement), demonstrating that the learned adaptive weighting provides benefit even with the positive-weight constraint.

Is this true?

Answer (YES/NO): NO